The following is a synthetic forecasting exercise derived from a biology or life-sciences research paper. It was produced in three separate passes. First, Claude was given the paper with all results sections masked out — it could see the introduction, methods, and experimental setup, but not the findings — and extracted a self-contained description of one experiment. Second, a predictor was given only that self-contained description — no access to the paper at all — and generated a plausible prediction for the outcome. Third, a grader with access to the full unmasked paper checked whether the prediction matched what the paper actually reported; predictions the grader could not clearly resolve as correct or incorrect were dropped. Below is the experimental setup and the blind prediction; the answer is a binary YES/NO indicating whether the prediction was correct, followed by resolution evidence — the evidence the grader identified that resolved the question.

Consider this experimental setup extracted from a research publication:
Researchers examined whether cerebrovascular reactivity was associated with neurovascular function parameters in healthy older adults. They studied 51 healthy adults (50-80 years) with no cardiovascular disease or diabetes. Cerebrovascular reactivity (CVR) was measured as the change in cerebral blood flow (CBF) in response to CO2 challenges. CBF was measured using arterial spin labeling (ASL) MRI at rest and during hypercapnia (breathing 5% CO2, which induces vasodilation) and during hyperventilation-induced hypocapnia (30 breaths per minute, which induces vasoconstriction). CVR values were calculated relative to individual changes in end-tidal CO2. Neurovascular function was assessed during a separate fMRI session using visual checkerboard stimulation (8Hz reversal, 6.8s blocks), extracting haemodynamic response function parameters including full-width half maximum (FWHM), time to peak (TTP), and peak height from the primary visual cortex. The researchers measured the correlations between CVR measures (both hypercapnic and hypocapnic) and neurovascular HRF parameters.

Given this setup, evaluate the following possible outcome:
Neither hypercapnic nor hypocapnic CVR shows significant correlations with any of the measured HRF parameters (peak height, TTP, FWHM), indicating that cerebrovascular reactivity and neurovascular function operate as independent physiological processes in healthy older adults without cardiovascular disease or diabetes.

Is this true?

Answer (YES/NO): NO